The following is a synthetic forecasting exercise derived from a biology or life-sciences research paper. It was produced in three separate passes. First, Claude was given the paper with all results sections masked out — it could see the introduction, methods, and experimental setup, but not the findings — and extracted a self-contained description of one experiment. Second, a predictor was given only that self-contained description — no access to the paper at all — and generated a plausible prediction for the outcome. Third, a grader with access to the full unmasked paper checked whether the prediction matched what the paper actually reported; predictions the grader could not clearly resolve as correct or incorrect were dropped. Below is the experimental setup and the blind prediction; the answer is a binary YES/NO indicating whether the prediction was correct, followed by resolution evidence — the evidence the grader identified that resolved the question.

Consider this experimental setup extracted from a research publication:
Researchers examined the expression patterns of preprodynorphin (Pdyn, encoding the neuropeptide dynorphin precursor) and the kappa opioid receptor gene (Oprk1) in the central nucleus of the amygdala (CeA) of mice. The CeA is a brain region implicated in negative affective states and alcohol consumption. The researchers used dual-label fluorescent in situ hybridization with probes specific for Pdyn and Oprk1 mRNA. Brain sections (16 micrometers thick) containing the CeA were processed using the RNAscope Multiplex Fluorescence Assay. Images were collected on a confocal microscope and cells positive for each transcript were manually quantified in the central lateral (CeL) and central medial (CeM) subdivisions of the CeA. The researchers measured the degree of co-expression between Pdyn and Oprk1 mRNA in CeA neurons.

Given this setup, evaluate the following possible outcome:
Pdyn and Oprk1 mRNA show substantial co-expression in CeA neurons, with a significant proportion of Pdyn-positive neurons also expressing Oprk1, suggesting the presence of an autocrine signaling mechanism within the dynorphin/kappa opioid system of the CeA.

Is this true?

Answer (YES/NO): NO